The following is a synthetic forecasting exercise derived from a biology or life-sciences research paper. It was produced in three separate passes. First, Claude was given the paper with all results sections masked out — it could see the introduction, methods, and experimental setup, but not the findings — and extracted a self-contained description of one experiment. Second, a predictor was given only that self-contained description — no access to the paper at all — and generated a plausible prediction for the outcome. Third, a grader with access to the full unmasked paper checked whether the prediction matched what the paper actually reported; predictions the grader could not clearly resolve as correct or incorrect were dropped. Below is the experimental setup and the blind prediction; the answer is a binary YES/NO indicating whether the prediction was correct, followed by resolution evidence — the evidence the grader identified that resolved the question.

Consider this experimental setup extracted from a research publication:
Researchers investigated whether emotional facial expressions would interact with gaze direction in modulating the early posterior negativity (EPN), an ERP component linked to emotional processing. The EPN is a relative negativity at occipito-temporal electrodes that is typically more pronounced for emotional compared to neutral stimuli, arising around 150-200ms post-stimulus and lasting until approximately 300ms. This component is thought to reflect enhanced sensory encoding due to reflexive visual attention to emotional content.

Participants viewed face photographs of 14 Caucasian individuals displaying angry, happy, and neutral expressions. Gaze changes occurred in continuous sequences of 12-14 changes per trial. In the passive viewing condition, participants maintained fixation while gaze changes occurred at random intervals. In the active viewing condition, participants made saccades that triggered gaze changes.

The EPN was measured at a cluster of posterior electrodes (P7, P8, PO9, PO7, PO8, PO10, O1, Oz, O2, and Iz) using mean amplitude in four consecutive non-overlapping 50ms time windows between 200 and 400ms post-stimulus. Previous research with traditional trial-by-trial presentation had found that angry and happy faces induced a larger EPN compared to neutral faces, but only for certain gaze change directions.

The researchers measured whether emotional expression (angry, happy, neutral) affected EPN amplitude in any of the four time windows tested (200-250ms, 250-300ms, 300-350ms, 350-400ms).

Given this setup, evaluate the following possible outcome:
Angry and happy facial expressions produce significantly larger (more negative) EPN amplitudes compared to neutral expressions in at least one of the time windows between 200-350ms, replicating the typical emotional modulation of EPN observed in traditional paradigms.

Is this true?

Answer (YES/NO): NO